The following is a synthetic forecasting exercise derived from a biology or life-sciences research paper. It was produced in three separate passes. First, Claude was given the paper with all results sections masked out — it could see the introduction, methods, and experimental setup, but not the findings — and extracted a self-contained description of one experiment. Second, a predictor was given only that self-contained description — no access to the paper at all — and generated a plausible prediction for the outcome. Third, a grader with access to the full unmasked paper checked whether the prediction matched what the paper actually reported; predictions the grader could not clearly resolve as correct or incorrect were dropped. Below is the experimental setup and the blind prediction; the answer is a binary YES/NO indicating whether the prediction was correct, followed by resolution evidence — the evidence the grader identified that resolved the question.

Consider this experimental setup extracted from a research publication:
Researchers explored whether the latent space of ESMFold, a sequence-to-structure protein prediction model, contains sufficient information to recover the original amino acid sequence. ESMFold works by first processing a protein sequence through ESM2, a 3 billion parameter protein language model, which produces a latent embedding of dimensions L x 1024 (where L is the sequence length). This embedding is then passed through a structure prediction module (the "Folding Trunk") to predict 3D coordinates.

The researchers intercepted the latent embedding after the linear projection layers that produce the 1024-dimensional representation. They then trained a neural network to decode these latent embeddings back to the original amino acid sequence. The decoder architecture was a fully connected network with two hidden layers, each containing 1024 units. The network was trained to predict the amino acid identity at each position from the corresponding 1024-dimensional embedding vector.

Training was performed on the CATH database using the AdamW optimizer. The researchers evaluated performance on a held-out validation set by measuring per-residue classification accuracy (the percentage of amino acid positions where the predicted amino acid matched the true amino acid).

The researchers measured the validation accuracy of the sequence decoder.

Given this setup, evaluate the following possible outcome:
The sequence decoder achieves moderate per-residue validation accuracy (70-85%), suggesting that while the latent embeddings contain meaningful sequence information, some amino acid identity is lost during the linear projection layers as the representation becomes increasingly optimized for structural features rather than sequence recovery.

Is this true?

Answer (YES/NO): NO